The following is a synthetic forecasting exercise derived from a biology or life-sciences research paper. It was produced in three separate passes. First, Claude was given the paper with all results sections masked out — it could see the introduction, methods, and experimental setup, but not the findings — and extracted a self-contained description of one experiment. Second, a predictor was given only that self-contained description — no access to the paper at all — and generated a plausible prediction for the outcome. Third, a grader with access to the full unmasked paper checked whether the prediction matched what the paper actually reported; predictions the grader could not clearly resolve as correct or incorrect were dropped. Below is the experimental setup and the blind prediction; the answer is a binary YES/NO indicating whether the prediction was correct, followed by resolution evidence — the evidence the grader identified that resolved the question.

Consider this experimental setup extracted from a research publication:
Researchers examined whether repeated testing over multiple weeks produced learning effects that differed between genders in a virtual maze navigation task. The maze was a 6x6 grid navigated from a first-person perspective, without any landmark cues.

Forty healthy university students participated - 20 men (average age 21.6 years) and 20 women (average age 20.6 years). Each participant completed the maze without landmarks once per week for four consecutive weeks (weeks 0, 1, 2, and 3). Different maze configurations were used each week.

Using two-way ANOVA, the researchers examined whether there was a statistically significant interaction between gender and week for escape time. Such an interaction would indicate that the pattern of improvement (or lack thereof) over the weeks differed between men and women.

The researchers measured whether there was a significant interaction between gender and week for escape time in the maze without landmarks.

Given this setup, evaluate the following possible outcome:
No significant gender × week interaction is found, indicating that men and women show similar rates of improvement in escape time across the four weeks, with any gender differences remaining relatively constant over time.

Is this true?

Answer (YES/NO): NO